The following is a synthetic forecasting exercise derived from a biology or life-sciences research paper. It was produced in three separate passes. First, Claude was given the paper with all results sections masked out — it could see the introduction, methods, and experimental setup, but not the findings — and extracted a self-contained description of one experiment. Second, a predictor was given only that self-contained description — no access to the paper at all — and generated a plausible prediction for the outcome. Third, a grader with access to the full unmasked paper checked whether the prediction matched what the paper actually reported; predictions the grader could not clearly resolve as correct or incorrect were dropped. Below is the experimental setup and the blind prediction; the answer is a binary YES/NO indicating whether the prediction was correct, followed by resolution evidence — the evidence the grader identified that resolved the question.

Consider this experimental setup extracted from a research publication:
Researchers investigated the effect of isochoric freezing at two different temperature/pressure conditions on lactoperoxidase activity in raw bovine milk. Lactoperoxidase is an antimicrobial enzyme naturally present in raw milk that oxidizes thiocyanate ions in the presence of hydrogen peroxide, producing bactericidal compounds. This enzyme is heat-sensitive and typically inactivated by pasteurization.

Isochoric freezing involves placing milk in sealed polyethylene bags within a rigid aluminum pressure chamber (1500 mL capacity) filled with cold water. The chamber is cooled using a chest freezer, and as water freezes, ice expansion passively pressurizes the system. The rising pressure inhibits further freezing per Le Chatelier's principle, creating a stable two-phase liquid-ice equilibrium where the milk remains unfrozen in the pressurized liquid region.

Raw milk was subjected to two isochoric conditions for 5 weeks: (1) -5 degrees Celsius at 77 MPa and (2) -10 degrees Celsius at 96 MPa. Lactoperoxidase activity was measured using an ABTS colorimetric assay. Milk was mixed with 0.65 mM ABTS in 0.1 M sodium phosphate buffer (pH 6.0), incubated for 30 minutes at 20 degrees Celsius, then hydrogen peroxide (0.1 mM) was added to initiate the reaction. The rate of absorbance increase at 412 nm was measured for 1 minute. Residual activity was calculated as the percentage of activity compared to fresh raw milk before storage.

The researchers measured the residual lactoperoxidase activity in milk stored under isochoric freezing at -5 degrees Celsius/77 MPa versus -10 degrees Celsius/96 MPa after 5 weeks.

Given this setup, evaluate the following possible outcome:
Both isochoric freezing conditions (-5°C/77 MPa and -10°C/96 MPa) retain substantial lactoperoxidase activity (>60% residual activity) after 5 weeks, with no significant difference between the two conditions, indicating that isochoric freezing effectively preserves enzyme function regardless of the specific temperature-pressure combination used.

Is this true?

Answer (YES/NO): NO